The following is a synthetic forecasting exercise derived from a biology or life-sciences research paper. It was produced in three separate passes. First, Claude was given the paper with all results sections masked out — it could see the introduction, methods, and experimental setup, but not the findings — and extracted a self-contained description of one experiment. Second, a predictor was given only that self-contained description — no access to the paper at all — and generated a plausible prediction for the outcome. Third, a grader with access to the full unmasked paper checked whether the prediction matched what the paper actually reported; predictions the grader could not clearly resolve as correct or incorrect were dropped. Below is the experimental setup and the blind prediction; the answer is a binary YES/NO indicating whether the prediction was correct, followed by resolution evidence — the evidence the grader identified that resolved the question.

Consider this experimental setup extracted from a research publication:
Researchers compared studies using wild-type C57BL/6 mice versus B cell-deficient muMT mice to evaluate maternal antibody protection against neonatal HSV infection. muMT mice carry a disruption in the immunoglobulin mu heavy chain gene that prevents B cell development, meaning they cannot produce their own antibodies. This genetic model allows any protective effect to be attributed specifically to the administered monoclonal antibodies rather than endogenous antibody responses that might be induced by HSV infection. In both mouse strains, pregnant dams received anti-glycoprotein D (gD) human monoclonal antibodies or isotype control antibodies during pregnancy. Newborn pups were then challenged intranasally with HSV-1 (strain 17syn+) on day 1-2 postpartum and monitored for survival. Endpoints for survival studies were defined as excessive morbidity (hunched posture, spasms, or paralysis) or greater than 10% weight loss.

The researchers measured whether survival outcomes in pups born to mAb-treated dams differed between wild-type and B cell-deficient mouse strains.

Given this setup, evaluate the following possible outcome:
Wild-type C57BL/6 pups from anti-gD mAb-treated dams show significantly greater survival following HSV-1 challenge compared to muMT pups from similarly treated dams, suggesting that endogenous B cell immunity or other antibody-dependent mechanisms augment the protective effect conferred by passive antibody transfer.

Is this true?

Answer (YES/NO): NO